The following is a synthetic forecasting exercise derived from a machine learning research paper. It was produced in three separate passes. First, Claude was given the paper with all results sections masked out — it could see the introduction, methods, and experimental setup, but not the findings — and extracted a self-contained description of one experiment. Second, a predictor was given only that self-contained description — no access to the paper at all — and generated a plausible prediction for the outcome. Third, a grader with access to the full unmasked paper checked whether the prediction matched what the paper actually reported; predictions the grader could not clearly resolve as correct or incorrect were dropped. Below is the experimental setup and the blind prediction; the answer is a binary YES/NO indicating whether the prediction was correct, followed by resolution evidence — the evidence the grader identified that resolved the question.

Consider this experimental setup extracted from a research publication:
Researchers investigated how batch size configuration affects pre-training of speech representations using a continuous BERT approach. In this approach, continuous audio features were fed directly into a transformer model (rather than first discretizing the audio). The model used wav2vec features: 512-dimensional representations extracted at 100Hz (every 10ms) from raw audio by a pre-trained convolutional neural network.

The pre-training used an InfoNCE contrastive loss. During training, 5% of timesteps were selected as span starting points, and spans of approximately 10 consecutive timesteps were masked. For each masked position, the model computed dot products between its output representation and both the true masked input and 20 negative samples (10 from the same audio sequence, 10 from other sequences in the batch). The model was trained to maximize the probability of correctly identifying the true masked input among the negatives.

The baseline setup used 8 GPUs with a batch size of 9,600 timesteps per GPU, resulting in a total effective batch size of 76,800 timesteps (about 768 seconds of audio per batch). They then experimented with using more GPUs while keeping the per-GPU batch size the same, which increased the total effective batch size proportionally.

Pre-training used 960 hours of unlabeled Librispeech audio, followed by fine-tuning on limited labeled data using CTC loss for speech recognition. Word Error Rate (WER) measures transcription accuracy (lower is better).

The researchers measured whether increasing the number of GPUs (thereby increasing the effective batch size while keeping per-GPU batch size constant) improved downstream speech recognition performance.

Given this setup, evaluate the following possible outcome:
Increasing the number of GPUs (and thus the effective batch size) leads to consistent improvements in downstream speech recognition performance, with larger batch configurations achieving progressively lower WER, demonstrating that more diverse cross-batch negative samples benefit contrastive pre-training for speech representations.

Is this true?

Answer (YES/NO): NO